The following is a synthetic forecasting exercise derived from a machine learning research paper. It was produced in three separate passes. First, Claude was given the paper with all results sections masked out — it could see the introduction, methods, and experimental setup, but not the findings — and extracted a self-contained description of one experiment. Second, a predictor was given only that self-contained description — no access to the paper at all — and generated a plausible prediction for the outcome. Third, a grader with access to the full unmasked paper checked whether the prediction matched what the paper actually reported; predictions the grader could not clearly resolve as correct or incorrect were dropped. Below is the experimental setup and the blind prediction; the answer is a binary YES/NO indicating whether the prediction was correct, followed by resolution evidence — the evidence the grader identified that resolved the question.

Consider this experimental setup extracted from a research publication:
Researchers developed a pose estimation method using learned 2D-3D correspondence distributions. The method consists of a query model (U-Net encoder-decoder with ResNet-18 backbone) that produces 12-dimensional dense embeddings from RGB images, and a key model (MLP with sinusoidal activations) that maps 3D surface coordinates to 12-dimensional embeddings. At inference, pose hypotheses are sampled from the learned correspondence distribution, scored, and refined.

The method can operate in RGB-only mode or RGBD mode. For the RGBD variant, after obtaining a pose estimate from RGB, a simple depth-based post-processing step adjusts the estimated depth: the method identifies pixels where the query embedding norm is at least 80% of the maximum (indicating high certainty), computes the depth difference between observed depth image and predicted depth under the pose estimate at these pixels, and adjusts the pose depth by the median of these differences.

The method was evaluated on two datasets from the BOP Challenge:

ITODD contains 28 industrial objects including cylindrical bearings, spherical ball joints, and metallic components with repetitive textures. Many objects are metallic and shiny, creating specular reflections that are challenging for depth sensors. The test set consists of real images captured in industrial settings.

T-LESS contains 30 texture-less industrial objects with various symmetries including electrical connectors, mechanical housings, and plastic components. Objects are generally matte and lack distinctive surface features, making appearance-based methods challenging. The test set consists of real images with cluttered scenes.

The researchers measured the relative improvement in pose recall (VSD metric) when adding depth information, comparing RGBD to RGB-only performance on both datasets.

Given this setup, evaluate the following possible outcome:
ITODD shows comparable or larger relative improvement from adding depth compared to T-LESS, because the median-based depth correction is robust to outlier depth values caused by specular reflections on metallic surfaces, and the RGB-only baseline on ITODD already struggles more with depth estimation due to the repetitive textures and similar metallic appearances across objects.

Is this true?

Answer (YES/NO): YES